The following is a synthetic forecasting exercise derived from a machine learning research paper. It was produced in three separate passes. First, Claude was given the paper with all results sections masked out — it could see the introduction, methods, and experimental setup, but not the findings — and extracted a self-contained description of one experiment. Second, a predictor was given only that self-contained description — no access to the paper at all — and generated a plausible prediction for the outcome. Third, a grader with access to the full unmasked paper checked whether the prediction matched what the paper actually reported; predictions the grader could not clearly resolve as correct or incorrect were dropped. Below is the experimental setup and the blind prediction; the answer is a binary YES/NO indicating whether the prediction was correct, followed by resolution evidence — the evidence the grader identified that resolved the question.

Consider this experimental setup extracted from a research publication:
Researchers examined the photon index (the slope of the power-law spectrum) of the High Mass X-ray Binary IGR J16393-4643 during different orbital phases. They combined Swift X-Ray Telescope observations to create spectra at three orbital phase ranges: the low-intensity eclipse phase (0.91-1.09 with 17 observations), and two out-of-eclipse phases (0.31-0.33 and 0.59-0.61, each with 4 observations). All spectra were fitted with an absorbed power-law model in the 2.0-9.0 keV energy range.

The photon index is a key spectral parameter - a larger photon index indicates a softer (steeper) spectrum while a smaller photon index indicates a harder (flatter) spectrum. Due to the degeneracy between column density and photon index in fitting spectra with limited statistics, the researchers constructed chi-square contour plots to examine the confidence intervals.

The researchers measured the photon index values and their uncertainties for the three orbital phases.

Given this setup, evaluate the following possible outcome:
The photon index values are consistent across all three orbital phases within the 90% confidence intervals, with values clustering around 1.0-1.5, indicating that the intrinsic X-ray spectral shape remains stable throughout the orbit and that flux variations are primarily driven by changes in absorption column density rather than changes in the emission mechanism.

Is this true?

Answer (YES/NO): NO